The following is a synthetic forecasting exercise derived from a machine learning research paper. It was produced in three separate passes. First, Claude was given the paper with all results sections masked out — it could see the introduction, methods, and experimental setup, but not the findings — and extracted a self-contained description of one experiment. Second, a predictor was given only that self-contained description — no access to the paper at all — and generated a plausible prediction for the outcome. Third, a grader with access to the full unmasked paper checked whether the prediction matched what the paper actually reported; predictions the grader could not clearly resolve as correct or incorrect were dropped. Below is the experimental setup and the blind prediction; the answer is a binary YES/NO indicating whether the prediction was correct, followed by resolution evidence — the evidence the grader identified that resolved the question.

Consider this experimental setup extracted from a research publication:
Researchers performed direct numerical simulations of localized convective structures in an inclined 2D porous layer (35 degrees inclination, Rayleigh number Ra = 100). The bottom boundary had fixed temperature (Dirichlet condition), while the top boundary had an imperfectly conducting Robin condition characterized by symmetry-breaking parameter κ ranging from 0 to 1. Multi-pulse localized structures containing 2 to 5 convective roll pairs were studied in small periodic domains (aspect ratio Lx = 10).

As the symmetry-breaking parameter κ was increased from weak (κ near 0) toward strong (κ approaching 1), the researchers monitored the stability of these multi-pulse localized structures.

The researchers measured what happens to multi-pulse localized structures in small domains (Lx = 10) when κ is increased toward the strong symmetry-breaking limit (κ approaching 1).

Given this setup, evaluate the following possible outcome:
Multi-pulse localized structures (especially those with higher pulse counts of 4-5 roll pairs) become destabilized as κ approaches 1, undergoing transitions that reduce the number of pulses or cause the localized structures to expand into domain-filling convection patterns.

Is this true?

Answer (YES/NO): NO